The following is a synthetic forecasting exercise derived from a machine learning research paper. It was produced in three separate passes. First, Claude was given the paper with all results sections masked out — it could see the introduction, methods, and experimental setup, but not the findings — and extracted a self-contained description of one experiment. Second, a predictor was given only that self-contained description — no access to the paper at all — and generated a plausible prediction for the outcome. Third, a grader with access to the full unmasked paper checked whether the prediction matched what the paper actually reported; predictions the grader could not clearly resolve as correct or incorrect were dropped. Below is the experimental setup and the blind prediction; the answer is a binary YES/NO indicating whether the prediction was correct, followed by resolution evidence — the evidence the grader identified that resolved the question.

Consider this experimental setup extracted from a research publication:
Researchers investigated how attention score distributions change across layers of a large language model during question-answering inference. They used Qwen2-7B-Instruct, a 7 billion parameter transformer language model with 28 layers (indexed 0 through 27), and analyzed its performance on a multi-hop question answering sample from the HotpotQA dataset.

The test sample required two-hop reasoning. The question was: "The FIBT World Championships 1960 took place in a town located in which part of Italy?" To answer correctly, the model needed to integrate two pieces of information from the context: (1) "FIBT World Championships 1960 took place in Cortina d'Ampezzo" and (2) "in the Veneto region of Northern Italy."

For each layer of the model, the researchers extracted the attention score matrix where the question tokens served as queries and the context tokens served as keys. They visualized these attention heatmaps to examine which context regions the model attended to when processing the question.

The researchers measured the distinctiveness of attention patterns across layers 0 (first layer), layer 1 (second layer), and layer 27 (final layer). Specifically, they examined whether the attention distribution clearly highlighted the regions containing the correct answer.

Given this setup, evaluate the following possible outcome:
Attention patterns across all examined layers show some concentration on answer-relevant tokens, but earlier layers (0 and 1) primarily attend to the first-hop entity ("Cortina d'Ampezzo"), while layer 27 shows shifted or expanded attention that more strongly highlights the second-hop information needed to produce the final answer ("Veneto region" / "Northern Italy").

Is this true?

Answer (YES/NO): NO